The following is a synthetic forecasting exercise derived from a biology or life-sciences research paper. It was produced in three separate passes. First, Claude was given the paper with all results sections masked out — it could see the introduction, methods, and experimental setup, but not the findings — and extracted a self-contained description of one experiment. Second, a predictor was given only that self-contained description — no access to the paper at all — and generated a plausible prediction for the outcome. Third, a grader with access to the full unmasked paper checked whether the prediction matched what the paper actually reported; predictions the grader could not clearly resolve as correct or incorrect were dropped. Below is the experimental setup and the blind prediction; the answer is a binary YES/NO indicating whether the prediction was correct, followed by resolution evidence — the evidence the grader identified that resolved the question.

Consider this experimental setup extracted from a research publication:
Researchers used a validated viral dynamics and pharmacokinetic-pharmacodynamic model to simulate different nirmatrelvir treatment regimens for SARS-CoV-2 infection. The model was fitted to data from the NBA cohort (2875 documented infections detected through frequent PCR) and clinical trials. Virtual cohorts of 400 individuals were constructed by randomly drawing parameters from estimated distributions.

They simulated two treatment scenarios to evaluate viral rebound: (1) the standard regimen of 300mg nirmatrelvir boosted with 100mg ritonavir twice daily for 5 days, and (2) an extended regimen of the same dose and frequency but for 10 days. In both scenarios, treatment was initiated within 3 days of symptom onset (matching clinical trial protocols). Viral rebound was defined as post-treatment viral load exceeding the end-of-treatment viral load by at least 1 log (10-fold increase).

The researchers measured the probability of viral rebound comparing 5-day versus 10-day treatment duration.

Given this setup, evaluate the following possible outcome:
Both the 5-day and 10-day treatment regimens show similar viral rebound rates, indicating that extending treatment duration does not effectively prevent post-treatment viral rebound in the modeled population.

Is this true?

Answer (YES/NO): NO